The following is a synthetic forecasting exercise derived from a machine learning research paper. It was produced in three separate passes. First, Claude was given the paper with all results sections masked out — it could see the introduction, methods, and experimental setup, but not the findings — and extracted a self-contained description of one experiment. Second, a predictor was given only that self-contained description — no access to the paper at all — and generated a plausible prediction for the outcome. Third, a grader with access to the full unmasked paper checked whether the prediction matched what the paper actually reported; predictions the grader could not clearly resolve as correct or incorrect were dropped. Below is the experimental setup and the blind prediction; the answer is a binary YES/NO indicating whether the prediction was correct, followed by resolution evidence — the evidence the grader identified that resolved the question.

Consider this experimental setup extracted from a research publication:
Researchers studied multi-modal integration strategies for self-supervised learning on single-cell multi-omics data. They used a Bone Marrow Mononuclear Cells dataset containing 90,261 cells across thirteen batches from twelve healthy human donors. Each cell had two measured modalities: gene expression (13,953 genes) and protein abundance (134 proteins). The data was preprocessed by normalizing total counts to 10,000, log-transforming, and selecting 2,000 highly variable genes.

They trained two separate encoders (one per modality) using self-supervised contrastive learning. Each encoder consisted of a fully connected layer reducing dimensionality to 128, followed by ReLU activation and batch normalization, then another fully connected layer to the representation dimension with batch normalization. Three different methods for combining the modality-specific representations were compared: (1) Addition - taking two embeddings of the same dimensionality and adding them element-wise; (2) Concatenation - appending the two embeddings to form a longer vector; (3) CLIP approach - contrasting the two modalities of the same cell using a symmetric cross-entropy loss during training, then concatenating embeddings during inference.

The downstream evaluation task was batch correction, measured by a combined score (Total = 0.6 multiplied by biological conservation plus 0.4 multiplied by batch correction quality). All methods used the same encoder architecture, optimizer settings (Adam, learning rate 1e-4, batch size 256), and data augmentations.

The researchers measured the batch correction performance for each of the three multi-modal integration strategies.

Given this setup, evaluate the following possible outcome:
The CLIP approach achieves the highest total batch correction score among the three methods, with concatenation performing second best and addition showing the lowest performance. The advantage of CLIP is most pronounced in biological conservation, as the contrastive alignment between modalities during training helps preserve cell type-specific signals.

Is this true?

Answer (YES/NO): NO